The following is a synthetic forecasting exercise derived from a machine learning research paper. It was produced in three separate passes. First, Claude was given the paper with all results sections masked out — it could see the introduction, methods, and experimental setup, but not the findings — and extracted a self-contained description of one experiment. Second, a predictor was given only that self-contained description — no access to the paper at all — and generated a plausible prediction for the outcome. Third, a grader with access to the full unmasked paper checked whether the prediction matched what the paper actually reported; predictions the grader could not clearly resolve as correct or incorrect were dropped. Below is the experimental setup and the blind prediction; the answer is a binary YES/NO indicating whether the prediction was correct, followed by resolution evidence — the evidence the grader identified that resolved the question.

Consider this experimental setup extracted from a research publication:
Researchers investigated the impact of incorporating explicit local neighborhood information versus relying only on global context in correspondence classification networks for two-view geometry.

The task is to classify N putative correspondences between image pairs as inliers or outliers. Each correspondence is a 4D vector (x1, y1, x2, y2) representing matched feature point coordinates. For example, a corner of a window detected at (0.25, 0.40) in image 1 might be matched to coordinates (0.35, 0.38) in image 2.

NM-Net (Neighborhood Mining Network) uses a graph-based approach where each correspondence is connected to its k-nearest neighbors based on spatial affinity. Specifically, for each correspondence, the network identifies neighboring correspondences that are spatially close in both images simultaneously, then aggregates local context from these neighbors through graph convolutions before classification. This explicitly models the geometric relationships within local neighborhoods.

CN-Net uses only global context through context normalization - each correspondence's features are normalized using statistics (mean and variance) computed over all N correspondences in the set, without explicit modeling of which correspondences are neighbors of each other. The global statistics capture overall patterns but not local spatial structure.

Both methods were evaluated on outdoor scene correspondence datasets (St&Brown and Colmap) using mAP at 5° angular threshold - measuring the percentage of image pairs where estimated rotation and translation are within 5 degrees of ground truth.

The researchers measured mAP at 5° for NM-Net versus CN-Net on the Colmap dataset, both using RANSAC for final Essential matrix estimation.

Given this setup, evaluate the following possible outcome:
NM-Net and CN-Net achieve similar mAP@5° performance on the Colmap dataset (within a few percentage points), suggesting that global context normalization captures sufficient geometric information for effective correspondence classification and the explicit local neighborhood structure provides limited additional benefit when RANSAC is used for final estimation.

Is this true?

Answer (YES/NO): NO